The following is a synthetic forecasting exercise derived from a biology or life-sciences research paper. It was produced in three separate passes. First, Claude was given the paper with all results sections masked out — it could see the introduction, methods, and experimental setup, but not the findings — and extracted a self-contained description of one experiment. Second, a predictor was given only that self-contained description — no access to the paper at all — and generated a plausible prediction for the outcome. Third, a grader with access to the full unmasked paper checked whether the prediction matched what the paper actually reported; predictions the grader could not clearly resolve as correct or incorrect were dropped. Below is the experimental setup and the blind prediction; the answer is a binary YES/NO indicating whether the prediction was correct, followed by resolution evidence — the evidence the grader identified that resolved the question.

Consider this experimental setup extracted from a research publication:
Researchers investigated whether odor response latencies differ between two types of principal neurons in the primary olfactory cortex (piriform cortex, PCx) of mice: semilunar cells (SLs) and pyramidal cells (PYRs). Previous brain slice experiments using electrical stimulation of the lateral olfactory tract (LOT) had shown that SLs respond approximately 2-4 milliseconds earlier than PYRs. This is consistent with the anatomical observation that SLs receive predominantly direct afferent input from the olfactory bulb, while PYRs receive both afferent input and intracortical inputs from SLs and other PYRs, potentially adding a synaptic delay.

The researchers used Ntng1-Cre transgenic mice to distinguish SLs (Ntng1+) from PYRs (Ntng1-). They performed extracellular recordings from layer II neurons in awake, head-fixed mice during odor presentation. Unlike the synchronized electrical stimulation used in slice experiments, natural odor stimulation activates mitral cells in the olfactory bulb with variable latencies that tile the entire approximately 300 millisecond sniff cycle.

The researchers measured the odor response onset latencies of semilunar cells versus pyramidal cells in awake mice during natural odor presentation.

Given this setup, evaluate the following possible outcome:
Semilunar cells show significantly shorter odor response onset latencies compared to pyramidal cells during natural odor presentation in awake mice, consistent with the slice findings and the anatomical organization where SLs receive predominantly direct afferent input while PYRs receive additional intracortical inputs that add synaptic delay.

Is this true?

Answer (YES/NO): NO